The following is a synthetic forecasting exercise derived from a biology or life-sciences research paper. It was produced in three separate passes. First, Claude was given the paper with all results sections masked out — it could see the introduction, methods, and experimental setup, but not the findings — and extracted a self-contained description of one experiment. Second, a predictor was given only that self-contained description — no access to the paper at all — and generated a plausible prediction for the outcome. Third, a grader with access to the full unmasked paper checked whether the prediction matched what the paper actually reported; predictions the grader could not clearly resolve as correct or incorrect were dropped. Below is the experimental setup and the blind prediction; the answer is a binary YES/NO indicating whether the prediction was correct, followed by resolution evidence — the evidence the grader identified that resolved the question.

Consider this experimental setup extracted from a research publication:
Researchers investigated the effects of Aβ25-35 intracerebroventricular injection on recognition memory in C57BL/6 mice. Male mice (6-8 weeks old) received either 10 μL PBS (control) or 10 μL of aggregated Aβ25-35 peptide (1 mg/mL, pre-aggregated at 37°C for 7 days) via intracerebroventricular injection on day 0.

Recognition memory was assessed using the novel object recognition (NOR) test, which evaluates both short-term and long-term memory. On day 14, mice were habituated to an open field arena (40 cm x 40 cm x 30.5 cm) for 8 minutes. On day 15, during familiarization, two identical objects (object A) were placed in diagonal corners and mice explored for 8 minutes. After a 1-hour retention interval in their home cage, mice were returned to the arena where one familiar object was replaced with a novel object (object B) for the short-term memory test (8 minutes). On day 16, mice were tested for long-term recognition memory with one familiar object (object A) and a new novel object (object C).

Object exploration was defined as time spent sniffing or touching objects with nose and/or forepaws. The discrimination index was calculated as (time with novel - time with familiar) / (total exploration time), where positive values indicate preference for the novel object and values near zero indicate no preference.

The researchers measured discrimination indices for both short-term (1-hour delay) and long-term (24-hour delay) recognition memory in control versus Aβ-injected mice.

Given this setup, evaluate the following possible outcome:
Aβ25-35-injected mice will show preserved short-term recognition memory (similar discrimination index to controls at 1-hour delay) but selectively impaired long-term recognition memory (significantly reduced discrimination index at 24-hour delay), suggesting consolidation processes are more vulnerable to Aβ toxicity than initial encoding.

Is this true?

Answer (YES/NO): NO